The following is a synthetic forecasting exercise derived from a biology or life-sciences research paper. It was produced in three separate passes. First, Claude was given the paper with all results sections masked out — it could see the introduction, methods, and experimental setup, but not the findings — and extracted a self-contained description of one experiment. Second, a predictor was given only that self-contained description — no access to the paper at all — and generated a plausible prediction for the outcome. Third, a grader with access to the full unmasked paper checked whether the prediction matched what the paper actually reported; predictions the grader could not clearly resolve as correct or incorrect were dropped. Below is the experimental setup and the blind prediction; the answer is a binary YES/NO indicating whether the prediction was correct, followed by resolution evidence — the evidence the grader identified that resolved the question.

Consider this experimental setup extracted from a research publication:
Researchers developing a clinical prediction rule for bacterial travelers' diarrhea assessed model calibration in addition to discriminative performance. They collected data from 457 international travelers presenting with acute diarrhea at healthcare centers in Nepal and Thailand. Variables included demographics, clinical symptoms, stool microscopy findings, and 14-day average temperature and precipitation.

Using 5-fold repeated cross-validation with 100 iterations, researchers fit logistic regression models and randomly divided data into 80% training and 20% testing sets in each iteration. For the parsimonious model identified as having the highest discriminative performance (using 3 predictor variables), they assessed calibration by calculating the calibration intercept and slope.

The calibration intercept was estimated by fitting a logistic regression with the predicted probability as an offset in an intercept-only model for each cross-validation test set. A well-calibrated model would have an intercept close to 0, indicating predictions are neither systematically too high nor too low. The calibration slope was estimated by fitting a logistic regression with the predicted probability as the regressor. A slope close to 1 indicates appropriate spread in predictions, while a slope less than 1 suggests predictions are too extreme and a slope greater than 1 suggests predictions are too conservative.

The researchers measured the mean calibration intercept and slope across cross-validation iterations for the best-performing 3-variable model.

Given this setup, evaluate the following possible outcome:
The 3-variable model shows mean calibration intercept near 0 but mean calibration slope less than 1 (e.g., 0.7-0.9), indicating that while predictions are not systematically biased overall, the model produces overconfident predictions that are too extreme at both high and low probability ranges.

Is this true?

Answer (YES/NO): NO